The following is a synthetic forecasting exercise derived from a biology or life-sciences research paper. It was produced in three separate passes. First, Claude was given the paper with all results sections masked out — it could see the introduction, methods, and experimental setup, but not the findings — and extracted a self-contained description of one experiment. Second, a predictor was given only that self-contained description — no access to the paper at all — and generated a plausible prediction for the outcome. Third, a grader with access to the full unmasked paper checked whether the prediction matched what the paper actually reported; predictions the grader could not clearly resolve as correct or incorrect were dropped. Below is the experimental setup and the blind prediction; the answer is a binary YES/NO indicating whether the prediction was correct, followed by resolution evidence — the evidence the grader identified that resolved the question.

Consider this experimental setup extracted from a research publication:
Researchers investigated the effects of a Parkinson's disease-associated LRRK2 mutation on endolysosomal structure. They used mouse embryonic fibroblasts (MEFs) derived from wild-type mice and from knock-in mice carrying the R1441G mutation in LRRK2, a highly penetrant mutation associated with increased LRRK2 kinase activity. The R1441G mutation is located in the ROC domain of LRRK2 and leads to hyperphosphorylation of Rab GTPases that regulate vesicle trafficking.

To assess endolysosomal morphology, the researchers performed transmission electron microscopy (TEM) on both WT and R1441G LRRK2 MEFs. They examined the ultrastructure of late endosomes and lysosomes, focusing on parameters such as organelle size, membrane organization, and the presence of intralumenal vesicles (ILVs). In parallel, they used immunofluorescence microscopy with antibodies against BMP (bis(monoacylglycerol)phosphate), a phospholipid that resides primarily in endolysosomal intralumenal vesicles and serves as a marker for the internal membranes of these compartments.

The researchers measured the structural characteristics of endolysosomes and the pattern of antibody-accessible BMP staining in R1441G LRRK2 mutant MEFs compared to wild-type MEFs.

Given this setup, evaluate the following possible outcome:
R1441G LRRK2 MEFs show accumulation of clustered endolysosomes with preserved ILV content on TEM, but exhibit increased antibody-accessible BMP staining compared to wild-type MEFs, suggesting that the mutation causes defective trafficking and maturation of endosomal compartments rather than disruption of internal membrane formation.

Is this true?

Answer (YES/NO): NO